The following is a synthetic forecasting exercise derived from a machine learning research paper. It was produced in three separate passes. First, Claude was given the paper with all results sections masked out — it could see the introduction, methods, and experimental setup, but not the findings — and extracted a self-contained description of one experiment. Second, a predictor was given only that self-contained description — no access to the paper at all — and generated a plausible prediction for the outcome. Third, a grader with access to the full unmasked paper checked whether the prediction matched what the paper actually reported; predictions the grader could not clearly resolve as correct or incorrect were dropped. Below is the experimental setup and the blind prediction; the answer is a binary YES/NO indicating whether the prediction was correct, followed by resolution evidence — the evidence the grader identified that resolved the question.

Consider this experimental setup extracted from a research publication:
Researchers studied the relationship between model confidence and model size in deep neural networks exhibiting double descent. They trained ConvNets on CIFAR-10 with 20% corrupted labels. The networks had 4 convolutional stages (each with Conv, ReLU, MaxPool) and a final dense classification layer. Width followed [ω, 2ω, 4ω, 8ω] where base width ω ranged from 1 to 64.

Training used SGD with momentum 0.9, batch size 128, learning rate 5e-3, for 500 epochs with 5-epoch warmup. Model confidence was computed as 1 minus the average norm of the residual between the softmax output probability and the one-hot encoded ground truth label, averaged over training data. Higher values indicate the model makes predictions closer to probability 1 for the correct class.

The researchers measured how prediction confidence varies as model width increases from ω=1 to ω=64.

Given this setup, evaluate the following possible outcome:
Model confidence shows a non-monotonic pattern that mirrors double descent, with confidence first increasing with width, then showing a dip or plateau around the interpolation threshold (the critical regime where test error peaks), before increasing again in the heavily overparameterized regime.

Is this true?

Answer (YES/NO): NO